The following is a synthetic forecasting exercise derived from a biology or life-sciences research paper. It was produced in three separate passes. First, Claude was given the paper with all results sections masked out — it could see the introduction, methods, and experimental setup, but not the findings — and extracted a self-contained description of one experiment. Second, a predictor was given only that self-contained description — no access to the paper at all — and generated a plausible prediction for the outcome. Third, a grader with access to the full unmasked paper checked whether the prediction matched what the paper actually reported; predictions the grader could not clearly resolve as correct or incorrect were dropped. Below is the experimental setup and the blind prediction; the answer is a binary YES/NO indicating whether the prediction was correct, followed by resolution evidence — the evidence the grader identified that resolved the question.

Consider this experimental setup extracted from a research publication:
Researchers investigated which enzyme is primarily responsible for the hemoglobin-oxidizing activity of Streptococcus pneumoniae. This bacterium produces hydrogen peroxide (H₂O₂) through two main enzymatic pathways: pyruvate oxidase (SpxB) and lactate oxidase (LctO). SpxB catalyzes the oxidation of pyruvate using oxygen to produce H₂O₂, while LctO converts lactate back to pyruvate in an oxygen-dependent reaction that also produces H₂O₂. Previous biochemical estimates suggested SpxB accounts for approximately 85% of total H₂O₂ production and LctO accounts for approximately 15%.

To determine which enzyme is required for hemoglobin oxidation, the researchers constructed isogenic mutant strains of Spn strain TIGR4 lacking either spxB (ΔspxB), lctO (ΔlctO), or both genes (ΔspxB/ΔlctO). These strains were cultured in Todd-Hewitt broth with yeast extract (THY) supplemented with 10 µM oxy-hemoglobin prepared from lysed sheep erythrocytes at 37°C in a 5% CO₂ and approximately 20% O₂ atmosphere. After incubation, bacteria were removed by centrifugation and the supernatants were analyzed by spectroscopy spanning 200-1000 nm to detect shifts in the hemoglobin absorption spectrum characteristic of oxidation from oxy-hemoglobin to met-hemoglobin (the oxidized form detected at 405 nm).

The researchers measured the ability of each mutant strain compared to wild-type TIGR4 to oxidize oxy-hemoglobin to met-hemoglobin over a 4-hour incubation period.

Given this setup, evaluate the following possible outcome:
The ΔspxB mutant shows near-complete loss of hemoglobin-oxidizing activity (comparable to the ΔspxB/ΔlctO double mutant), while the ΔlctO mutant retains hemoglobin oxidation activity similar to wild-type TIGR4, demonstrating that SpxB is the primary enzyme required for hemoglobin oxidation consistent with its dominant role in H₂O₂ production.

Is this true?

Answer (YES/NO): YES